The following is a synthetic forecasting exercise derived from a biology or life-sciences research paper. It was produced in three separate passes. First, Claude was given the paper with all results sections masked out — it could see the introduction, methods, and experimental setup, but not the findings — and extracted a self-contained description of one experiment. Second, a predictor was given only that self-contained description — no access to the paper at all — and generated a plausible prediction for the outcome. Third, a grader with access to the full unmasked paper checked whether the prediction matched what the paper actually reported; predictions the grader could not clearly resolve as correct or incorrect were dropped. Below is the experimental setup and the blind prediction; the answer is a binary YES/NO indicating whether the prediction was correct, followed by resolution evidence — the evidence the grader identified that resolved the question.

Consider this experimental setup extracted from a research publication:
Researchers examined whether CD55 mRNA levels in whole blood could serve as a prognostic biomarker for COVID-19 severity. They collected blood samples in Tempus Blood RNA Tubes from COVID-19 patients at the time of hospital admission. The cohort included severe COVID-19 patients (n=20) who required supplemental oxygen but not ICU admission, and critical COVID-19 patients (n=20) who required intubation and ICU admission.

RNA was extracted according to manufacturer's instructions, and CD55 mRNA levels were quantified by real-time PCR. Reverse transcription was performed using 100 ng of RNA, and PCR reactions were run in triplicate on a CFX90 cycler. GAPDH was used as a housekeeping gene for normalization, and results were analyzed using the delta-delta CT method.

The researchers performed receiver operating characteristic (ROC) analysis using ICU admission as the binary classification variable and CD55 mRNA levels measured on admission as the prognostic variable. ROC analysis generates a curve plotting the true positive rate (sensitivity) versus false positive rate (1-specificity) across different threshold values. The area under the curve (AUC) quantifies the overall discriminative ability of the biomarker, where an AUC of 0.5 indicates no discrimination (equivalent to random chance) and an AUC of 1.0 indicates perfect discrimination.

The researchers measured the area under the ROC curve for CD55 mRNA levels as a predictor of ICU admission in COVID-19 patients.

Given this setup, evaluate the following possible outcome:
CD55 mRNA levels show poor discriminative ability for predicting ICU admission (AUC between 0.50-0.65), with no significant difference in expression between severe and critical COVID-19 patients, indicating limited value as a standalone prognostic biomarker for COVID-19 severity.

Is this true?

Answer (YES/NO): NO